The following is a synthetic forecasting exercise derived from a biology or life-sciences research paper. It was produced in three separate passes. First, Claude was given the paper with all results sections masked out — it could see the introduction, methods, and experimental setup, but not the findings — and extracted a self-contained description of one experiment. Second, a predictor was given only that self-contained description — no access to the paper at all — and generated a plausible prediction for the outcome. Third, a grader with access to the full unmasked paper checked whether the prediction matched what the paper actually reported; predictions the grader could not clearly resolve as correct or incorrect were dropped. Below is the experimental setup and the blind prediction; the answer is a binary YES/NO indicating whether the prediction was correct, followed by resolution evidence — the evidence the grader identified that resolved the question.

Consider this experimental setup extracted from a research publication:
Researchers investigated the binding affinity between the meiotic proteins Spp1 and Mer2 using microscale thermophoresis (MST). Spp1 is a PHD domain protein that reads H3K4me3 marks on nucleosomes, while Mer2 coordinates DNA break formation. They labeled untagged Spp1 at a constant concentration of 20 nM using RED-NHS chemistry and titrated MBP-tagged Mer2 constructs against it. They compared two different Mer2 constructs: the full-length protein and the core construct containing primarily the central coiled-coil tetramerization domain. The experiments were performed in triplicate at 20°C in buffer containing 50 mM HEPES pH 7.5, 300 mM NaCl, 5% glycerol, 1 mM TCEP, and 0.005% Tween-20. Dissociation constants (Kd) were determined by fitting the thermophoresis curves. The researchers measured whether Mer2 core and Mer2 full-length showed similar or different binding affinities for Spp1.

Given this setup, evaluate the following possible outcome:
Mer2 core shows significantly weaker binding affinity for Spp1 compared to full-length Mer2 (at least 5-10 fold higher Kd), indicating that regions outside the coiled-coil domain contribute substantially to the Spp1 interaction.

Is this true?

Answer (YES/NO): NO